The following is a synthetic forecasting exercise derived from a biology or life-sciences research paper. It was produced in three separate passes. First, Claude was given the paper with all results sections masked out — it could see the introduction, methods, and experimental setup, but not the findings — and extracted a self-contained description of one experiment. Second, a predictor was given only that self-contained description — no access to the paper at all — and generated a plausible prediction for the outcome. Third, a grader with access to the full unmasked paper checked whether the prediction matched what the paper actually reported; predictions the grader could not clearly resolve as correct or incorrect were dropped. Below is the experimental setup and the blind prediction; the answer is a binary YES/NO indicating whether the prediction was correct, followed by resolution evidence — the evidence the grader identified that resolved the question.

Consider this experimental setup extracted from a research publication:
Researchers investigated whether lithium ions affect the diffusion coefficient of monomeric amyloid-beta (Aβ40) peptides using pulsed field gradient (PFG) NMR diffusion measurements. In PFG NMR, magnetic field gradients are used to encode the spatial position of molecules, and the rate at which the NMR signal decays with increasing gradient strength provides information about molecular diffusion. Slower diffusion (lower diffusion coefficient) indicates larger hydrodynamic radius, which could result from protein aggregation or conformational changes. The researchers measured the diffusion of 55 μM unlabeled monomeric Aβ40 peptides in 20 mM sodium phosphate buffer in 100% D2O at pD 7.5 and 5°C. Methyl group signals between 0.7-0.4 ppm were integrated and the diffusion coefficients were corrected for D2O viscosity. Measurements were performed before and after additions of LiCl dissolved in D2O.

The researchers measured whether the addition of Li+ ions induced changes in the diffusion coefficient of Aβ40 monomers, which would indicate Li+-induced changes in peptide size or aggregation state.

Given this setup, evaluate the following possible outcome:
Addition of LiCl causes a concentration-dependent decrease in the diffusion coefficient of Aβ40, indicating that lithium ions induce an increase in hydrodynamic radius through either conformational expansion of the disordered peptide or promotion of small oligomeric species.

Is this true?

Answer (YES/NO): NO